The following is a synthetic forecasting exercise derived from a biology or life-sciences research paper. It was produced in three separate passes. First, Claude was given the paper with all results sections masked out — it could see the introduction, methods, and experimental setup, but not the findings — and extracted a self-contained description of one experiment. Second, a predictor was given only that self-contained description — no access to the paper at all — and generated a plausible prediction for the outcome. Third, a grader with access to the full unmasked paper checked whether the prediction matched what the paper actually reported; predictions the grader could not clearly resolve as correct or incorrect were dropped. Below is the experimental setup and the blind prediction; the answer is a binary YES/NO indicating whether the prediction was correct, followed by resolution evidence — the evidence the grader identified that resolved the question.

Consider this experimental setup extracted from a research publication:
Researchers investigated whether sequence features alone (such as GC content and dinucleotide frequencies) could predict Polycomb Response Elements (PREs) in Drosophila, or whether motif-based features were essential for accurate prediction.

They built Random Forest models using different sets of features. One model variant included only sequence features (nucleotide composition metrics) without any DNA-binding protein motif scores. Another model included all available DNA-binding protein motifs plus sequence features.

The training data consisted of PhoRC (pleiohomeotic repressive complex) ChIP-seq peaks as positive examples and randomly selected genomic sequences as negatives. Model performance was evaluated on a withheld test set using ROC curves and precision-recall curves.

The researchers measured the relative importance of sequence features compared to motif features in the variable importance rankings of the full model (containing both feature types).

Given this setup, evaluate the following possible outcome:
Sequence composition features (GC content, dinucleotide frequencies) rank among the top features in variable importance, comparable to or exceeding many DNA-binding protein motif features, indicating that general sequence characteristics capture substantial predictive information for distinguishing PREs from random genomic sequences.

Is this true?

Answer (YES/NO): NO